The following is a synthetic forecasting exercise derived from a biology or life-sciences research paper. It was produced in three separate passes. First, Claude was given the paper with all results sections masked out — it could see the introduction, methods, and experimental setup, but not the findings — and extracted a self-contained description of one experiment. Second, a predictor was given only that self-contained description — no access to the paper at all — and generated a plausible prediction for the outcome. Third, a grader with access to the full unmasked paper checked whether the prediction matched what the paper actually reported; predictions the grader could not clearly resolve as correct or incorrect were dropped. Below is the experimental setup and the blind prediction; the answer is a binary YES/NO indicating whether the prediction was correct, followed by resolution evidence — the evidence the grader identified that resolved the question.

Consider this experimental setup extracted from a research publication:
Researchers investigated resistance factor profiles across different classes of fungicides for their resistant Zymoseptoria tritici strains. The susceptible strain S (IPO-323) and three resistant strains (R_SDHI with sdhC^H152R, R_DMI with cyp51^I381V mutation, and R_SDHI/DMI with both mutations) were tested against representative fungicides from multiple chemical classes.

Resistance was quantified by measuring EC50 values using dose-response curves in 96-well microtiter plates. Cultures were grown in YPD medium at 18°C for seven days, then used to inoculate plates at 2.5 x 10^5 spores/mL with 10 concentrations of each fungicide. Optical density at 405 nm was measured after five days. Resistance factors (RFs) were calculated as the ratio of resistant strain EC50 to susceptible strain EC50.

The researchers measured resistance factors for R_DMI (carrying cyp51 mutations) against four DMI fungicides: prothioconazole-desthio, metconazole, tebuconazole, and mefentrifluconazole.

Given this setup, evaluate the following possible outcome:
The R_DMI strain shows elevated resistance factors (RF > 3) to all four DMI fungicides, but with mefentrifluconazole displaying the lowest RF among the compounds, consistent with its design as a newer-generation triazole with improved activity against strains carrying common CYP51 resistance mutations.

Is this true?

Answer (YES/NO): YES